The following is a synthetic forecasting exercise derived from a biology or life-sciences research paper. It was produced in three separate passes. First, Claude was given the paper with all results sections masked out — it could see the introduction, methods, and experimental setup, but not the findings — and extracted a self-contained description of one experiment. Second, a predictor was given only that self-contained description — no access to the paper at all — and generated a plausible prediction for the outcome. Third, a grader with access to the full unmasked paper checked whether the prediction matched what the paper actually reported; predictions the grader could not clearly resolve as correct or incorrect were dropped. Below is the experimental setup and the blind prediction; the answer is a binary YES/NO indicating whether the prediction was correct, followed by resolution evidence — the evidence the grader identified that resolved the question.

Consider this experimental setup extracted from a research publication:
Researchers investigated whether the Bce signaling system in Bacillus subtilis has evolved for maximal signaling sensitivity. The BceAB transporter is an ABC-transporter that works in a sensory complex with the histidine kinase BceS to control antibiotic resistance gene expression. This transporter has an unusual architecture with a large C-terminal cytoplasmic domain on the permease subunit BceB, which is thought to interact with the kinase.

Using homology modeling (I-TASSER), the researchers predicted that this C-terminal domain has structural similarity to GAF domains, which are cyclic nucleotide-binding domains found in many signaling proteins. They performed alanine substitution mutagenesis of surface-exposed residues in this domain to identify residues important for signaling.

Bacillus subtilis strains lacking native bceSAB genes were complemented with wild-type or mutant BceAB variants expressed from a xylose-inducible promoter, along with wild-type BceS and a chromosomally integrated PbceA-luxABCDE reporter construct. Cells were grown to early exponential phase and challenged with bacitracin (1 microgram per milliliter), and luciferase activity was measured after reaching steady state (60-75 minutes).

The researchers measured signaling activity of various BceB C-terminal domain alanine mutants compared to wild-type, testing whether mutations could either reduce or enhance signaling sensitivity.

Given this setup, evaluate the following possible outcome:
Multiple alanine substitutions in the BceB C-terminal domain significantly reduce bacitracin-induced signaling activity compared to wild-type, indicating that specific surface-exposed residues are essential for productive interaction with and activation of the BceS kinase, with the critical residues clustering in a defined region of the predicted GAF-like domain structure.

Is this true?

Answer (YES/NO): NO